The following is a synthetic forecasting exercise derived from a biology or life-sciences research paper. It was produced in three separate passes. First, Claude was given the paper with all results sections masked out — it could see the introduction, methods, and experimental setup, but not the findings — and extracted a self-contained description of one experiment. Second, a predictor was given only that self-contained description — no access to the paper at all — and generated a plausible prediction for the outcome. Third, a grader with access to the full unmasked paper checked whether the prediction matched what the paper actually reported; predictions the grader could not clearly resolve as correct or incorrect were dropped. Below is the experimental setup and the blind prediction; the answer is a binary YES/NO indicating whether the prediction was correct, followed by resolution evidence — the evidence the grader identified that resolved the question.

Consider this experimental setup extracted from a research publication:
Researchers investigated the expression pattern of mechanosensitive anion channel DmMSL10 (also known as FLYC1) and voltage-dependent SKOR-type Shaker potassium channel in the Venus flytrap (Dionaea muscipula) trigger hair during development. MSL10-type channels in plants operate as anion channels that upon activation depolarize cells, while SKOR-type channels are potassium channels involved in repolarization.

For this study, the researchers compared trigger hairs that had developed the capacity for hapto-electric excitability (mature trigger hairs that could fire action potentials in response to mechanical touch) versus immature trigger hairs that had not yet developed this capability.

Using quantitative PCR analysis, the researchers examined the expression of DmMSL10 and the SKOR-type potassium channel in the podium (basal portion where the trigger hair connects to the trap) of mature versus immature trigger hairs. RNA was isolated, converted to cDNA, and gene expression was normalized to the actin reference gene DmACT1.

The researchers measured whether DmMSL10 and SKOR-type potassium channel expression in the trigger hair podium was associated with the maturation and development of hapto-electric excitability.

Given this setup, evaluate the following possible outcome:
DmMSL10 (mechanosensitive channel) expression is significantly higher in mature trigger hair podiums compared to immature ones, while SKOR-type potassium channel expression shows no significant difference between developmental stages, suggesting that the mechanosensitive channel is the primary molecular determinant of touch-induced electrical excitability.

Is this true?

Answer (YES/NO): NO